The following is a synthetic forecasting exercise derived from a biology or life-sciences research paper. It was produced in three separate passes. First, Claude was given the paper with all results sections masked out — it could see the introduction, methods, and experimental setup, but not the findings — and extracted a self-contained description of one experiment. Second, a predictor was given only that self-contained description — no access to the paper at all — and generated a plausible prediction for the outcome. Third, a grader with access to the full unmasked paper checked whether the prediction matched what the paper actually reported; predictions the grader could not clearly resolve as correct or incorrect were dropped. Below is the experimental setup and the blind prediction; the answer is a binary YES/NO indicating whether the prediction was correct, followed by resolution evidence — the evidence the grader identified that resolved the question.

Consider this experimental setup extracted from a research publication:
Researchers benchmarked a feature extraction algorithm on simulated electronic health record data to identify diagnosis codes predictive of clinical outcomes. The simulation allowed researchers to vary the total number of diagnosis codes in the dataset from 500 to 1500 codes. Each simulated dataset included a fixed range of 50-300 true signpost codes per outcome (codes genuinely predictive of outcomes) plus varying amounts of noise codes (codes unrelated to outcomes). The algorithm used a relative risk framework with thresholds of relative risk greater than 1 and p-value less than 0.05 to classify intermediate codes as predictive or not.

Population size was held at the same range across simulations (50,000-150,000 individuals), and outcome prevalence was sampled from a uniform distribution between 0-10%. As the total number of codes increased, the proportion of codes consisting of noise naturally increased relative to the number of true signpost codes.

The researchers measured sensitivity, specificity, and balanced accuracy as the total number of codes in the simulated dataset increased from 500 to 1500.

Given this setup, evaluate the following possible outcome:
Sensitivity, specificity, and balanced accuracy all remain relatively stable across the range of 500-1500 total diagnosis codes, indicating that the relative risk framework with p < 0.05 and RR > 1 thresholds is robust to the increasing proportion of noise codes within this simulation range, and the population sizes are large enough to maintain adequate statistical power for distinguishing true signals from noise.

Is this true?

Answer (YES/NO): NO